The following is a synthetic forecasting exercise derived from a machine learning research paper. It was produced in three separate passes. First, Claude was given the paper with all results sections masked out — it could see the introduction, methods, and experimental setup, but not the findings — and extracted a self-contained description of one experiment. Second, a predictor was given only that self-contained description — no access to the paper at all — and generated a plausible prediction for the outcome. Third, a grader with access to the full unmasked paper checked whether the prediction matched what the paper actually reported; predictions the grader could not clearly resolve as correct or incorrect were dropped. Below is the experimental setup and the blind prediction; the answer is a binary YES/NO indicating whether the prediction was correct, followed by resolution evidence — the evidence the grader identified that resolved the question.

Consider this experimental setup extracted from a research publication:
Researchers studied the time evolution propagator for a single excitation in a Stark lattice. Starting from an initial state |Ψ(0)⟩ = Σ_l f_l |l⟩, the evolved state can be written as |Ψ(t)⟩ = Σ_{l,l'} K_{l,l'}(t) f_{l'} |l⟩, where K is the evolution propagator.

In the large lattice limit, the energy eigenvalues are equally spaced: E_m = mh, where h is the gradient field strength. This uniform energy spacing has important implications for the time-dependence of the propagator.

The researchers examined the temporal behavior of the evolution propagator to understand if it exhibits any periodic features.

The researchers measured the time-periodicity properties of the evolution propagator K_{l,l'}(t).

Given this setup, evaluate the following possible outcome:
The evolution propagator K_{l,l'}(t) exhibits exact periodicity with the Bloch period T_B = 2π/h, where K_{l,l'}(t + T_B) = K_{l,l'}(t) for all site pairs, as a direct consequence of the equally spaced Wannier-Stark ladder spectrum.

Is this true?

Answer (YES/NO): YES